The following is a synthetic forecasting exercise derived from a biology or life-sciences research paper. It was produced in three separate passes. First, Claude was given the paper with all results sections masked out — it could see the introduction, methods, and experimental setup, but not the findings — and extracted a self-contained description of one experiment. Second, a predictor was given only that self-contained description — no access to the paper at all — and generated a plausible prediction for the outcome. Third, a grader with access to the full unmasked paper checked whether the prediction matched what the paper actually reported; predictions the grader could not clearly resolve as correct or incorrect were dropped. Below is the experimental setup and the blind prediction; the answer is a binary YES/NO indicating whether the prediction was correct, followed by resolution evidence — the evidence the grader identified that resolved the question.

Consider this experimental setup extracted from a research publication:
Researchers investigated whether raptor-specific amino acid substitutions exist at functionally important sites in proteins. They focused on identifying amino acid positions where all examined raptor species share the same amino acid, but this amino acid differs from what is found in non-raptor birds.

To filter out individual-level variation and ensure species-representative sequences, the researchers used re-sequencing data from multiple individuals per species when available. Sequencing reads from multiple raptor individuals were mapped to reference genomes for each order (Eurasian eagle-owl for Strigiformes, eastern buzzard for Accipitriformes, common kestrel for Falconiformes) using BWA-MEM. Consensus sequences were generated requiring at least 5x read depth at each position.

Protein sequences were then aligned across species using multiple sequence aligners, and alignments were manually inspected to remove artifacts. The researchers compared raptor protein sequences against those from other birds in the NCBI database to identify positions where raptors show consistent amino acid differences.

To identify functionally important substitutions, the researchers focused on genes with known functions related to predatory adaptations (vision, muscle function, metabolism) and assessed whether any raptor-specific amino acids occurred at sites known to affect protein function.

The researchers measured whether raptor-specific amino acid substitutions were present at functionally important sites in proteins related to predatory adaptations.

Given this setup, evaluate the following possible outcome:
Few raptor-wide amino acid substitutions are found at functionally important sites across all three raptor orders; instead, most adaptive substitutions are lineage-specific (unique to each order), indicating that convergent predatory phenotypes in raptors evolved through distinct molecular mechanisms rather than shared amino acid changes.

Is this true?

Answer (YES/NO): YES